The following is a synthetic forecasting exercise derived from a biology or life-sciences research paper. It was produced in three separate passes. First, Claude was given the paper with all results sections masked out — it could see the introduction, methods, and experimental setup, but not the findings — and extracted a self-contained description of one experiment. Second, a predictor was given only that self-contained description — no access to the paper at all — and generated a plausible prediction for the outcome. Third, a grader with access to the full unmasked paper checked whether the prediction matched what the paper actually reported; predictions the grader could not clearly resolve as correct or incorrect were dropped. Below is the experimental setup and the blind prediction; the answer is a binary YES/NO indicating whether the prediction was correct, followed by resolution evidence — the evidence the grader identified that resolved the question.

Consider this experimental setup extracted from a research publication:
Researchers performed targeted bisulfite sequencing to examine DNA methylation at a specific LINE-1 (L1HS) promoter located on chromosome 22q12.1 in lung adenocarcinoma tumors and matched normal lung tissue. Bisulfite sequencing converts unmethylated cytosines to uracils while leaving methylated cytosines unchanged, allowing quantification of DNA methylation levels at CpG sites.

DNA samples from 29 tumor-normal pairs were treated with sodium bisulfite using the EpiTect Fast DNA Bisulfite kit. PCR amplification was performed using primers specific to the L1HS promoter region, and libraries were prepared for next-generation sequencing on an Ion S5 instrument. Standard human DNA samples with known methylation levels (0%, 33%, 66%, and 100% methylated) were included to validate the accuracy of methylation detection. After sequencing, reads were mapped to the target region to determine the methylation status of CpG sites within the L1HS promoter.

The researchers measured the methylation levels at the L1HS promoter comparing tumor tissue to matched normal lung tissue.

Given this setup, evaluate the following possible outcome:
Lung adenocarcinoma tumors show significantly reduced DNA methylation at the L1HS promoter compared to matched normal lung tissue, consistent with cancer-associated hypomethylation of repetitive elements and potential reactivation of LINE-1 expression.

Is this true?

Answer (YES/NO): YES